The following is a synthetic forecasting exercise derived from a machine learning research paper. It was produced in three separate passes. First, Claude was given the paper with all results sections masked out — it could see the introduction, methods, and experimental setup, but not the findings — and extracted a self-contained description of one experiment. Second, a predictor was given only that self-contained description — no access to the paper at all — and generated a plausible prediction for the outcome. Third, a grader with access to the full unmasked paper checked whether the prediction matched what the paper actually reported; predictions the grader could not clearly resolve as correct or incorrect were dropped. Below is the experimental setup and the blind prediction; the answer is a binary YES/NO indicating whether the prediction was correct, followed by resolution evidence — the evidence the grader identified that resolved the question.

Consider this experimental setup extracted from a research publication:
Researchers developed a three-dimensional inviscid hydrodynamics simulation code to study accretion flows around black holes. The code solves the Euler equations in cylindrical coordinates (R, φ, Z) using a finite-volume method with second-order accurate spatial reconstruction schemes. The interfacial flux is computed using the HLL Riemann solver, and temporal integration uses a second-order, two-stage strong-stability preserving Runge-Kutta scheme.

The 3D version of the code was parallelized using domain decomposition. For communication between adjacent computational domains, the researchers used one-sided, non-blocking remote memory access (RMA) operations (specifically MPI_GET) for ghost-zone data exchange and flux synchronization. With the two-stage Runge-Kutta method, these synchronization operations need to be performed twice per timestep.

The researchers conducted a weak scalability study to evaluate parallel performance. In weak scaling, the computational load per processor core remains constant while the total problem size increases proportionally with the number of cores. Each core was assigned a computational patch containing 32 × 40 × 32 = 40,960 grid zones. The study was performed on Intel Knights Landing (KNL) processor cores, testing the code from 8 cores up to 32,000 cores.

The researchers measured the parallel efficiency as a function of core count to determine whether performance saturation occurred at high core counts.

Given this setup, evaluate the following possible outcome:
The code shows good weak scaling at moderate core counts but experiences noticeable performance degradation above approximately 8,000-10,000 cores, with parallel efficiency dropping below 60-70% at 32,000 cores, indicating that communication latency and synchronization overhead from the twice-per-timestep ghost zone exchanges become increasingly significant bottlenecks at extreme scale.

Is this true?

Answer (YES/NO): NO